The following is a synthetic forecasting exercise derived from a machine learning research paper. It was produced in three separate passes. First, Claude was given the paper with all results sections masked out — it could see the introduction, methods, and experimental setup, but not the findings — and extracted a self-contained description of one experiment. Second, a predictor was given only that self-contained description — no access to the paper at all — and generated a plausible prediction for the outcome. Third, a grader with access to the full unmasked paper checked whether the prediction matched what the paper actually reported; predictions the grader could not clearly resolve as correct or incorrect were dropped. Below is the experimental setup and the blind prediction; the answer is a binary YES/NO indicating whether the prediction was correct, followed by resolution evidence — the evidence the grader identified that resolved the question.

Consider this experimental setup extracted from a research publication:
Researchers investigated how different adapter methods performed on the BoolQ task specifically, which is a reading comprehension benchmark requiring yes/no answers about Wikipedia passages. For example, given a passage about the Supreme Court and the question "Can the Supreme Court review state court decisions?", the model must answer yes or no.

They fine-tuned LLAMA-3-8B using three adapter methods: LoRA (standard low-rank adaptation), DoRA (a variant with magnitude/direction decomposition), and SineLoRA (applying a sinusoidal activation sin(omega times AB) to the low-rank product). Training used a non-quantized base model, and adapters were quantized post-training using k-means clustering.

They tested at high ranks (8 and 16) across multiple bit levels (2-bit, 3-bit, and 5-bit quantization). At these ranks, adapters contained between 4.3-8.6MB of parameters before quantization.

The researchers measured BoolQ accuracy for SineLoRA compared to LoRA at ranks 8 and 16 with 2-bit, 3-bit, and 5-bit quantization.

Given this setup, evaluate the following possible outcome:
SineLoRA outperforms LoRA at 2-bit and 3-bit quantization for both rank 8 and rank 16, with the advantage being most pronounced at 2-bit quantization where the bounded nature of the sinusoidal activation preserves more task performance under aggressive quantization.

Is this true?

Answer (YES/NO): NO